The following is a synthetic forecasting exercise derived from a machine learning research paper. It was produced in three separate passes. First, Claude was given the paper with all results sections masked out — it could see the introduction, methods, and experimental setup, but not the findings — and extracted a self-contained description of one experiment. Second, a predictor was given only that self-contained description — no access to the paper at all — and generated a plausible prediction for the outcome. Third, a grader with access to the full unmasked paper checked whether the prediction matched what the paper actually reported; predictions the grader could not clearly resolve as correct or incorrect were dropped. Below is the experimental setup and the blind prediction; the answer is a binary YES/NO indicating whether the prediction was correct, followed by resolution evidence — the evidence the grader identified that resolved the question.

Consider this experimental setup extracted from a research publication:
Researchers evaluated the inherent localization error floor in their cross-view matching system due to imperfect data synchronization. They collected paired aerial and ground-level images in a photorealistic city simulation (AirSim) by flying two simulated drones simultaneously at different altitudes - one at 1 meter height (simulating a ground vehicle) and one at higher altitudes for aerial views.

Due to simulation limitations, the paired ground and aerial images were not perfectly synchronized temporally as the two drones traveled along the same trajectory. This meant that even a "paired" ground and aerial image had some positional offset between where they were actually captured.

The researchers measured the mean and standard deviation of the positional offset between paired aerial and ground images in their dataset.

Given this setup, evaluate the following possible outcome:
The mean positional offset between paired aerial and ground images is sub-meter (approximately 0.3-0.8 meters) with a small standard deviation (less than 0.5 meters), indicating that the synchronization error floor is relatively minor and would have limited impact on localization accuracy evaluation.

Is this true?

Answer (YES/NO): NO